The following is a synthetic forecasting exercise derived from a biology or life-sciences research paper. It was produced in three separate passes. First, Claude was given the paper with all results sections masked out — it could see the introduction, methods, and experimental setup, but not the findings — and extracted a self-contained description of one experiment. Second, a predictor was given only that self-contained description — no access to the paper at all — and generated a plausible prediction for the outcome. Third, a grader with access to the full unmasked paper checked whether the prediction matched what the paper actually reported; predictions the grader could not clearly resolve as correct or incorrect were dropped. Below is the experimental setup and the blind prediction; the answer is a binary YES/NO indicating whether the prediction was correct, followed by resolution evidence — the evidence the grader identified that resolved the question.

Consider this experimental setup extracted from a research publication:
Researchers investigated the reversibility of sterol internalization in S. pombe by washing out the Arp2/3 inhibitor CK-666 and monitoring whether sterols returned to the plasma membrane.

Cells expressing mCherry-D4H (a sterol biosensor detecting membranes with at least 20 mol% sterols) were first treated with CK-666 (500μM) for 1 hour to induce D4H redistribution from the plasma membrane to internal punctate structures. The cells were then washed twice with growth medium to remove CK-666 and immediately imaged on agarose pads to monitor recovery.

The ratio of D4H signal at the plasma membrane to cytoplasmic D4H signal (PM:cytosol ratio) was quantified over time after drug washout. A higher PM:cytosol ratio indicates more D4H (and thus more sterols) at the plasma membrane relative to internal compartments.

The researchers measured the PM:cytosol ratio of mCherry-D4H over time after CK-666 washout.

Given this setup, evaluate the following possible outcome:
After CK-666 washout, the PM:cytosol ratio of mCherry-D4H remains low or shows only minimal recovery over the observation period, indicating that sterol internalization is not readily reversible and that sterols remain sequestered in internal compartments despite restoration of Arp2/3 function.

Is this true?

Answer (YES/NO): NO